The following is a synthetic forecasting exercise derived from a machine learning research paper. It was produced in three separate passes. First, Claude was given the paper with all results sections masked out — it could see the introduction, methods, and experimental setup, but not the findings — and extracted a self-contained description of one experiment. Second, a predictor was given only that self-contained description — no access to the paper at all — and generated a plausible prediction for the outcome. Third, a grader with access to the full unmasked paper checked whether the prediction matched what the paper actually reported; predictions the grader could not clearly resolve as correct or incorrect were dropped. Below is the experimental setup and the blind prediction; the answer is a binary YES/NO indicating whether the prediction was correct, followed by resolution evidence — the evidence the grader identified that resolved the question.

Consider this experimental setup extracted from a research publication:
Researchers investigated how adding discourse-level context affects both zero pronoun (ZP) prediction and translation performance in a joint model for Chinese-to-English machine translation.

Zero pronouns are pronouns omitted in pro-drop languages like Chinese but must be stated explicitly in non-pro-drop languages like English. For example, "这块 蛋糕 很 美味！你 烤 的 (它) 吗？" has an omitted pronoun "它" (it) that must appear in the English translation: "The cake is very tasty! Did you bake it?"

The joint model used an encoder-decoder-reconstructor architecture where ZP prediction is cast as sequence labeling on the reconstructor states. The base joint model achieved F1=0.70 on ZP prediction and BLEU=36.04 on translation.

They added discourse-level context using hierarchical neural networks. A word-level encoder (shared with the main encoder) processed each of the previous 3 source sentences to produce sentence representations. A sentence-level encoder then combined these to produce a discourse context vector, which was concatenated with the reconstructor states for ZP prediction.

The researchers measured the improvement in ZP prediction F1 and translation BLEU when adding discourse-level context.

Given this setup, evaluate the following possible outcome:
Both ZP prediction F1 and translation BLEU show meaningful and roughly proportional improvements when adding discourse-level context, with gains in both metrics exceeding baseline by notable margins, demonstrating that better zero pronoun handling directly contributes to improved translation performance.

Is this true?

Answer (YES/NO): NO